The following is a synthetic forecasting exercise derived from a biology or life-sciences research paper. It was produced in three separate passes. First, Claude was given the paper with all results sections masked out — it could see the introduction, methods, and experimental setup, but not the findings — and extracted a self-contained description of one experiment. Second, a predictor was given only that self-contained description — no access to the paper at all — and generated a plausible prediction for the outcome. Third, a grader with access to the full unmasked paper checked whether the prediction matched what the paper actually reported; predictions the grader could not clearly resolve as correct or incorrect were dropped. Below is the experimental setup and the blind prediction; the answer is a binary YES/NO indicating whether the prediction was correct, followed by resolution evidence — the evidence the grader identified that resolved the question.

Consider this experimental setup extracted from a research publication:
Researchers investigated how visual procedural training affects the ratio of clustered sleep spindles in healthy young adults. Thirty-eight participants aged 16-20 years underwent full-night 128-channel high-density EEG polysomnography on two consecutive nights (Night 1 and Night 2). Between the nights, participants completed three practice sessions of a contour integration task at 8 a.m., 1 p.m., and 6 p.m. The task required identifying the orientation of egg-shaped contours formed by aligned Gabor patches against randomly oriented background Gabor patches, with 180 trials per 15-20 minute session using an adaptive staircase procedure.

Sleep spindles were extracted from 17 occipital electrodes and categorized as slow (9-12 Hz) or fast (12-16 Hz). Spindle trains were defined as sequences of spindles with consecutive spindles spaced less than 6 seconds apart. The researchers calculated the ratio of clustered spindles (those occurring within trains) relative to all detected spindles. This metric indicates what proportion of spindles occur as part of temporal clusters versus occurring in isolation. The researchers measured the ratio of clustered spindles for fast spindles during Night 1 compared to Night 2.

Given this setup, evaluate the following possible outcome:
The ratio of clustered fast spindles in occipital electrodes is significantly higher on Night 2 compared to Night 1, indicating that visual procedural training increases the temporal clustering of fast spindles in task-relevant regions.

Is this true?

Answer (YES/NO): YES